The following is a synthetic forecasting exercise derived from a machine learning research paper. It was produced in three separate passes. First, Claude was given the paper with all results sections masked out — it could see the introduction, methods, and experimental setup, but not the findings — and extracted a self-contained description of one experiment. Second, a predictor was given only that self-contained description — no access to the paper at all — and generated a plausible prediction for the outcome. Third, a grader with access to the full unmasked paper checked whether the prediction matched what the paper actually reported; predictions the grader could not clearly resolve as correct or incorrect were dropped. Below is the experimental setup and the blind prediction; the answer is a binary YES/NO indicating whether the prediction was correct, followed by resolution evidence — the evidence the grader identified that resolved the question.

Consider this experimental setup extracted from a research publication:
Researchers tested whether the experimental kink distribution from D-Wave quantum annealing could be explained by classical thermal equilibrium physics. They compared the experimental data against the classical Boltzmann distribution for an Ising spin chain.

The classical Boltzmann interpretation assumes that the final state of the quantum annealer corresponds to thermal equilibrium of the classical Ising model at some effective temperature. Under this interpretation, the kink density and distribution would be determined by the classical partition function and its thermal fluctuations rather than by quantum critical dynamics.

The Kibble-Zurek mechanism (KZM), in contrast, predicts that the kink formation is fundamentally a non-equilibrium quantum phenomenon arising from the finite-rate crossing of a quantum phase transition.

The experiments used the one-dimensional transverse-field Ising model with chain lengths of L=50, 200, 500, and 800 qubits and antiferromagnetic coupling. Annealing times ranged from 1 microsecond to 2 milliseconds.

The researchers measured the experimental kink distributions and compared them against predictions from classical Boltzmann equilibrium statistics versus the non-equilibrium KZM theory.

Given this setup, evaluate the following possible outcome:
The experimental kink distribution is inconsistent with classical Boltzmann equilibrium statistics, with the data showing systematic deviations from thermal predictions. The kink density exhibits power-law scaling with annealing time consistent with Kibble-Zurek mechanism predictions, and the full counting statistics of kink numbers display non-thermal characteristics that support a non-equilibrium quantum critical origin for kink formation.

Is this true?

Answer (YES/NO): YES